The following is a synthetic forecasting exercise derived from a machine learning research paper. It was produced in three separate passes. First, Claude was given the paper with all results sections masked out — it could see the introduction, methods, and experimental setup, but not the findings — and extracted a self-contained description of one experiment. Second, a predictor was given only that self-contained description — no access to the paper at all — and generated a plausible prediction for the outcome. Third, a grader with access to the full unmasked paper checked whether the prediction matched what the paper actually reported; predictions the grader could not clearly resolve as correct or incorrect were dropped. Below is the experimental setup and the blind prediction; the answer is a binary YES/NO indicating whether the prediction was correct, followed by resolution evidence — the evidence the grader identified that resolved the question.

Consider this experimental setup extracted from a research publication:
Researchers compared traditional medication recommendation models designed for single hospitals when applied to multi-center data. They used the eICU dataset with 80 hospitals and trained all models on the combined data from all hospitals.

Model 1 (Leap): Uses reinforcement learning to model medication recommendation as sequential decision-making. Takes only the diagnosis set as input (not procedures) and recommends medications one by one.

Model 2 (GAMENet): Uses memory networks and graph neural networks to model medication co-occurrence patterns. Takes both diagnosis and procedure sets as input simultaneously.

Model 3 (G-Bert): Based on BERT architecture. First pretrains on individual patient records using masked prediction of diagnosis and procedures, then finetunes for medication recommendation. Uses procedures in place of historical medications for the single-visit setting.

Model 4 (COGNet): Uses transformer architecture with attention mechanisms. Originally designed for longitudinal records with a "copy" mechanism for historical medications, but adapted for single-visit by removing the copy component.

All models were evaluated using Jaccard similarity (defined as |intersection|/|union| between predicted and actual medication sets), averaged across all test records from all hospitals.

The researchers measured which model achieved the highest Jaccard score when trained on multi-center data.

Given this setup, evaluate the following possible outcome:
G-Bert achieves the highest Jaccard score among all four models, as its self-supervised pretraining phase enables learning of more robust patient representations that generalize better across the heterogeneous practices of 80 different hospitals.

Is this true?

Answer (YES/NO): YES